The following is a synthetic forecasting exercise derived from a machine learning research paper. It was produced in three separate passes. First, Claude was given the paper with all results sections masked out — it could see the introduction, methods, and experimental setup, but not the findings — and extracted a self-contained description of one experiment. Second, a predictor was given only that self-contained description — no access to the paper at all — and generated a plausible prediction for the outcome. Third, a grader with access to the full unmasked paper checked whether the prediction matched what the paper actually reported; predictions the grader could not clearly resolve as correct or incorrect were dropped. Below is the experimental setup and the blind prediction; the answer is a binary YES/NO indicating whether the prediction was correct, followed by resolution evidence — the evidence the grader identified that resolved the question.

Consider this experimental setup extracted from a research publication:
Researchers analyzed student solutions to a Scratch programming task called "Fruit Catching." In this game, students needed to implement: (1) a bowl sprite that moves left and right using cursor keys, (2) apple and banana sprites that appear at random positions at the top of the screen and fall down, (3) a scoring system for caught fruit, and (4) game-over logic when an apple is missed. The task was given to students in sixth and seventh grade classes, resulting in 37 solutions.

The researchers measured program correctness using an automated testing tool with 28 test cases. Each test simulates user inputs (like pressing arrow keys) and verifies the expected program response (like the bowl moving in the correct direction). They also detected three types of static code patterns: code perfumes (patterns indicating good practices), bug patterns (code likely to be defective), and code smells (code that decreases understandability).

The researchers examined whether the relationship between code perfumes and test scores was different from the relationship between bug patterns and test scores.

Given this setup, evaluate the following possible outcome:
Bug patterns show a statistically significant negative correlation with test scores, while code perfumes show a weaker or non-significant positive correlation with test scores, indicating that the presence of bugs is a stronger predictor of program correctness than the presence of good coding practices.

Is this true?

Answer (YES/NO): NO